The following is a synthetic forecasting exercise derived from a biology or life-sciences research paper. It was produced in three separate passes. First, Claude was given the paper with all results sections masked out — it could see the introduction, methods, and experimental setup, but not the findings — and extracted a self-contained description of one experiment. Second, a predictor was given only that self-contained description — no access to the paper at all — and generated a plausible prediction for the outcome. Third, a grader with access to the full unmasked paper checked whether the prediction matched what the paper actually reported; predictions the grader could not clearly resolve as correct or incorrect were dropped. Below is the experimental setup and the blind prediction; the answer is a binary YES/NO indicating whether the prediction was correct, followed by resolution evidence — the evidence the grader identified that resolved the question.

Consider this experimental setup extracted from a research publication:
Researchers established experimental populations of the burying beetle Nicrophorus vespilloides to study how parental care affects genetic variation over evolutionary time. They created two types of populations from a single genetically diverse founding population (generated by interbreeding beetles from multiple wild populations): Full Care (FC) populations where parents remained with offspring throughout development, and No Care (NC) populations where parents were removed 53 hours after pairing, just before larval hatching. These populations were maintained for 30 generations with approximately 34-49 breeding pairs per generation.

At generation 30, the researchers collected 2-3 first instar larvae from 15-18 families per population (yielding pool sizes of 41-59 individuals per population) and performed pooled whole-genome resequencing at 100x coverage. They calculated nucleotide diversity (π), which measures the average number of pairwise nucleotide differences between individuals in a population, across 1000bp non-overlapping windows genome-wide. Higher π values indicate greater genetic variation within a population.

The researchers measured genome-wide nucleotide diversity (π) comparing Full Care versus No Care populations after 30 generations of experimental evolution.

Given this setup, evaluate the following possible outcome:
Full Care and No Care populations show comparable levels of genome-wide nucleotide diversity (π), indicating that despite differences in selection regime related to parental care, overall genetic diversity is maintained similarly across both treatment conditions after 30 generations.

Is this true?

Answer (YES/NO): NO